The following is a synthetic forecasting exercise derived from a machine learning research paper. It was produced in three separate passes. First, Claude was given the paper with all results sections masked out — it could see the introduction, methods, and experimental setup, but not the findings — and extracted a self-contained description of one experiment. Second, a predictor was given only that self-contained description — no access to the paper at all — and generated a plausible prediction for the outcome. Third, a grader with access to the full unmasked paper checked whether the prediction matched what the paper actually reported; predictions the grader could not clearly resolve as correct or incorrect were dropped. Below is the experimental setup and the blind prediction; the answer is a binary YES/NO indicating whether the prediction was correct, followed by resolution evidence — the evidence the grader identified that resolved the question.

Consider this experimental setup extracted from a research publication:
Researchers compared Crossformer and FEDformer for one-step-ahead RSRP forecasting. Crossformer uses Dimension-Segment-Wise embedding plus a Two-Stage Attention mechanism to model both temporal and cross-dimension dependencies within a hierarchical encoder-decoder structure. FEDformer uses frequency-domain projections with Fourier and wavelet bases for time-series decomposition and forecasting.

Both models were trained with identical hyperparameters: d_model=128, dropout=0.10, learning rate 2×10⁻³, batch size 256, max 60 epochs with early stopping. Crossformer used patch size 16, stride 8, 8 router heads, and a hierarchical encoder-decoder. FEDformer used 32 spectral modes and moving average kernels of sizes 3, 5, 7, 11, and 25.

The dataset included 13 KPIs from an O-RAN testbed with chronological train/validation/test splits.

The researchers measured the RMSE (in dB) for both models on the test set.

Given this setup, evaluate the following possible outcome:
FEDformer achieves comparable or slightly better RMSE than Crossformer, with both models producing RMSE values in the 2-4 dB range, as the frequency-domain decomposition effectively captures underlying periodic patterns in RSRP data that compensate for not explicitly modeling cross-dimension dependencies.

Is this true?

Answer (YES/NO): NO